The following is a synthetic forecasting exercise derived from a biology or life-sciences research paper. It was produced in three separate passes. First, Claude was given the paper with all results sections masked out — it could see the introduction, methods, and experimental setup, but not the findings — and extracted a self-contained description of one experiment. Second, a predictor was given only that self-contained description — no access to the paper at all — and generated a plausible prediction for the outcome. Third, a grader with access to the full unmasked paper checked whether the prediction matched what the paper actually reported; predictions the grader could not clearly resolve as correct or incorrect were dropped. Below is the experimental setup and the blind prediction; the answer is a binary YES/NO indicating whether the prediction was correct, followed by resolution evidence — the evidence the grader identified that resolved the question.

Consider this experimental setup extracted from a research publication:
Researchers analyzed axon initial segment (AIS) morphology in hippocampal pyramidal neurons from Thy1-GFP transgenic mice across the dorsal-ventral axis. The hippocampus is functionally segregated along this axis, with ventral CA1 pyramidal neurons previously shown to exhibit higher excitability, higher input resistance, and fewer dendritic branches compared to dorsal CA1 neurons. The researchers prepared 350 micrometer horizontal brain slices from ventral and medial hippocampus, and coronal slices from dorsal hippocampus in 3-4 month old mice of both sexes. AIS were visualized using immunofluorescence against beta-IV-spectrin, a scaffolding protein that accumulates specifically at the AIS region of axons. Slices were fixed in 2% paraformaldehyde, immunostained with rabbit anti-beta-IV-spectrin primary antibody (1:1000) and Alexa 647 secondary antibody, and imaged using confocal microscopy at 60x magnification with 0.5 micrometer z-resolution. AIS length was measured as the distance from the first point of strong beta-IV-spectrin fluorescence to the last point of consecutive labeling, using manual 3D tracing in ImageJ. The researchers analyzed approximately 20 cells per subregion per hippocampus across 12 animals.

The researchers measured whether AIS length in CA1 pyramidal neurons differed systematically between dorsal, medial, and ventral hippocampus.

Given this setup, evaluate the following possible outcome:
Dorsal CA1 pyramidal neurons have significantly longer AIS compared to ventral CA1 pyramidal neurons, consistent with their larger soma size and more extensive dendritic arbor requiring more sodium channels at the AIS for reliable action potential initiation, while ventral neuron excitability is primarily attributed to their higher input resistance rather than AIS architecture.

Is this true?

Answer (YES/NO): NO